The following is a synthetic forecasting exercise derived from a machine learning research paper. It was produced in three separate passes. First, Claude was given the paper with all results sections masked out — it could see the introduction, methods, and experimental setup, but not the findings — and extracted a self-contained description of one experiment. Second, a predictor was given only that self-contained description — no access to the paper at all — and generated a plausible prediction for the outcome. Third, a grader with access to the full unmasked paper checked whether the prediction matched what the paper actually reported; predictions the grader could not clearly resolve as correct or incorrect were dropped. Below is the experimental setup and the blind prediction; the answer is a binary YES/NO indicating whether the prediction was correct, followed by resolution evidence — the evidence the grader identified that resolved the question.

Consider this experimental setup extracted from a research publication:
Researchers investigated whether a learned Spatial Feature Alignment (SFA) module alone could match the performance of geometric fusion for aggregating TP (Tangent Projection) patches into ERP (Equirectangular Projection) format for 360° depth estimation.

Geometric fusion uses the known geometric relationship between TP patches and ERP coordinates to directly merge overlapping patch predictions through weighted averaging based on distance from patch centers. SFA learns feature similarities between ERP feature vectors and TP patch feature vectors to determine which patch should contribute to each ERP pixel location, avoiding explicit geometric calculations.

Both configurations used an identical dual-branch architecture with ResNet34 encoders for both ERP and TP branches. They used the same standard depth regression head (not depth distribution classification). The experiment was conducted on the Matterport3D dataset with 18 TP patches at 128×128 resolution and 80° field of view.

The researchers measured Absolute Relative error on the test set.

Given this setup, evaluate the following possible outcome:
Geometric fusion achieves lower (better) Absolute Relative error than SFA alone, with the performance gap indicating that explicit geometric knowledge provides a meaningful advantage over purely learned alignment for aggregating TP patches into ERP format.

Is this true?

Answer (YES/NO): NO